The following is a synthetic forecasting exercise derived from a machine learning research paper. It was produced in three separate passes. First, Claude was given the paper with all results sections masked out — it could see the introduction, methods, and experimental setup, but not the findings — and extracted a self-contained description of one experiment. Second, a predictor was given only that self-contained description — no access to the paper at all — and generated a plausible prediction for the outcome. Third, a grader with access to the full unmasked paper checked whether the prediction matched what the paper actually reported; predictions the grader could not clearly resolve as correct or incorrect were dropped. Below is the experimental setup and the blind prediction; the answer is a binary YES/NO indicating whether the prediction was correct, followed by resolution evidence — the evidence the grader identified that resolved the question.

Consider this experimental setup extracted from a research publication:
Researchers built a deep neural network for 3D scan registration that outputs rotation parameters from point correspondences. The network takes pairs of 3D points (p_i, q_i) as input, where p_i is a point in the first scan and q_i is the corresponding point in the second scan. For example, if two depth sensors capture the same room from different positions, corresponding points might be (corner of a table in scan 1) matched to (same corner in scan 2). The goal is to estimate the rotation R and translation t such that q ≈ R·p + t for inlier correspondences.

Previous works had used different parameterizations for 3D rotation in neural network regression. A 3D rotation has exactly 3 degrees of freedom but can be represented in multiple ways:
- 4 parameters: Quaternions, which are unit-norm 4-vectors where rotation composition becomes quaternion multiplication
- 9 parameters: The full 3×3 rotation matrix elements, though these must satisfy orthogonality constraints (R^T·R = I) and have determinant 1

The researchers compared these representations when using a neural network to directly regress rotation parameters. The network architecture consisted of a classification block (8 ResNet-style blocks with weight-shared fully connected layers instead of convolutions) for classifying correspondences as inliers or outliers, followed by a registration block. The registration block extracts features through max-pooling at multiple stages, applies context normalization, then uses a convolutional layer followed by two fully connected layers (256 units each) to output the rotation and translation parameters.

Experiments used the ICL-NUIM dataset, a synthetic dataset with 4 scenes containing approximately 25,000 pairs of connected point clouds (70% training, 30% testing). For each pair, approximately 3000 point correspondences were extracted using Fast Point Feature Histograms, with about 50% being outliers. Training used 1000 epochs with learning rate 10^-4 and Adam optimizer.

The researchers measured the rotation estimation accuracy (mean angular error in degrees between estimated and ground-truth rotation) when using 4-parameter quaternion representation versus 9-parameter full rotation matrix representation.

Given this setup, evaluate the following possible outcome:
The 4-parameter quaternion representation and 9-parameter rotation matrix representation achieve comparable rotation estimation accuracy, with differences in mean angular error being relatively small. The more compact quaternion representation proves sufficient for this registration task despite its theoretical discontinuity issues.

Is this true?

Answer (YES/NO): NO